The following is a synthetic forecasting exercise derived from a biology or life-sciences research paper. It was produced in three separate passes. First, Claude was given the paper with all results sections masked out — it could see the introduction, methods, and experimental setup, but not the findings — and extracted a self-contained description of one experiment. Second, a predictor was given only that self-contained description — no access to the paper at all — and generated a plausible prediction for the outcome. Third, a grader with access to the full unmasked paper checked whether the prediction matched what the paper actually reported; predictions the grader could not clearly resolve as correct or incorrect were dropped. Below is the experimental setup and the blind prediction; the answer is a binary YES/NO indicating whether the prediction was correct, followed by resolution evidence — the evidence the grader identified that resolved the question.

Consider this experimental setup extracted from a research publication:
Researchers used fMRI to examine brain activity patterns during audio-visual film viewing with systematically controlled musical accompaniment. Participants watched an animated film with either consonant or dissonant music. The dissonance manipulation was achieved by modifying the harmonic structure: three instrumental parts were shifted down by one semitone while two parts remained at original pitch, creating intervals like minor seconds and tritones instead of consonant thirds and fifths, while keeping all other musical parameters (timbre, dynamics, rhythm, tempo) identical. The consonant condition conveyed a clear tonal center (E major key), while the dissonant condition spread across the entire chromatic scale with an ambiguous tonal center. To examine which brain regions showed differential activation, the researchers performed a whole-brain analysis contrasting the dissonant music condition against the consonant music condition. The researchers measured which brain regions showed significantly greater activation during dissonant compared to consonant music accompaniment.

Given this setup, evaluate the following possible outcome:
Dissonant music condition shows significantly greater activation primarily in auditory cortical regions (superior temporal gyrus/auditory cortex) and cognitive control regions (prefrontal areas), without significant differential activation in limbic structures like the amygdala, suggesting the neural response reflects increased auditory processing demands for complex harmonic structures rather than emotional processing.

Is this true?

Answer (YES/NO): NO